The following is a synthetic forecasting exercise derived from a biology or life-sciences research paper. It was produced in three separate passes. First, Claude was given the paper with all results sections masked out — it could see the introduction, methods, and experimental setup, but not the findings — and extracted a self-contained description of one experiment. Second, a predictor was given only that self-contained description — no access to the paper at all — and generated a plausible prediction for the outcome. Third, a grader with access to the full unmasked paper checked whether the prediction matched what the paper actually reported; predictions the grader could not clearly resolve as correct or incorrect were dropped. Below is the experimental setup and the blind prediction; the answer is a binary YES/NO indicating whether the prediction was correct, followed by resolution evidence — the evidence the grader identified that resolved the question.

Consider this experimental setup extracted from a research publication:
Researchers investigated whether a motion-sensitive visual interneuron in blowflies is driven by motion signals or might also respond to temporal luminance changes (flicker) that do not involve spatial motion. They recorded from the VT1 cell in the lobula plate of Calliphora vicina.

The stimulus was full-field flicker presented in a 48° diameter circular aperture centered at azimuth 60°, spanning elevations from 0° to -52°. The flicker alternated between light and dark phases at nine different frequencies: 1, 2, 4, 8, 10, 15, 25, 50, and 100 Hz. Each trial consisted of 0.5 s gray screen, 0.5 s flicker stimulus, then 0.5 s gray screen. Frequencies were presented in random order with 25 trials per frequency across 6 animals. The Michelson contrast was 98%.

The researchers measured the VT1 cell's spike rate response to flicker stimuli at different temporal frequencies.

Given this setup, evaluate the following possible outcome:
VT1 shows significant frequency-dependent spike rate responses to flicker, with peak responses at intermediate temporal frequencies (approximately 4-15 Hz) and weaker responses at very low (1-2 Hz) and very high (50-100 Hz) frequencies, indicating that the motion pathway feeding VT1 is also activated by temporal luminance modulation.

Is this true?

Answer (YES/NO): NO